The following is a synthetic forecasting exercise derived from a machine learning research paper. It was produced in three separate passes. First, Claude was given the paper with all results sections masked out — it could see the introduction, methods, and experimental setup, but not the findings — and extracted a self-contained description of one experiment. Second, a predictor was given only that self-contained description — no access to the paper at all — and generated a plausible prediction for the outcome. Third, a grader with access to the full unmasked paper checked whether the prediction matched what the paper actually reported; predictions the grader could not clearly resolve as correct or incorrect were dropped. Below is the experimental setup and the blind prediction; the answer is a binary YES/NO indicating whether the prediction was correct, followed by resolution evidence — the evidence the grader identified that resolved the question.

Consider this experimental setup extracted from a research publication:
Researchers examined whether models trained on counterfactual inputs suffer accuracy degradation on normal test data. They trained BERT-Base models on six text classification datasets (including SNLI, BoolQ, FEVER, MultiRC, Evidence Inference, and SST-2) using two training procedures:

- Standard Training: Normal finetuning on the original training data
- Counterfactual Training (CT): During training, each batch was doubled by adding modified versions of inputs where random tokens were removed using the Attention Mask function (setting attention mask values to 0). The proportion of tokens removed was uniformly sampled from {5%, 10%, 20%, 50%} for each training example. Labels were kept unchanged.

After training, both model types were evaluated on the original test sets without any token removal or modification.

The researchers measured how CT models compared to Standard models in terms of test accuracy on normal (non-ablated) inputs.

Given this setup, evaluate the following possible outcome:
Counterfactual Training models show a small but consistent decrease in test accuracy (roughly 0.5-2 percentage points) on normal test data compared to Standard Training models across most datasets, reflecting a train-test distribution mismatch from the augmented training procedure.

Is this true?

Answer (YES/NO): YES